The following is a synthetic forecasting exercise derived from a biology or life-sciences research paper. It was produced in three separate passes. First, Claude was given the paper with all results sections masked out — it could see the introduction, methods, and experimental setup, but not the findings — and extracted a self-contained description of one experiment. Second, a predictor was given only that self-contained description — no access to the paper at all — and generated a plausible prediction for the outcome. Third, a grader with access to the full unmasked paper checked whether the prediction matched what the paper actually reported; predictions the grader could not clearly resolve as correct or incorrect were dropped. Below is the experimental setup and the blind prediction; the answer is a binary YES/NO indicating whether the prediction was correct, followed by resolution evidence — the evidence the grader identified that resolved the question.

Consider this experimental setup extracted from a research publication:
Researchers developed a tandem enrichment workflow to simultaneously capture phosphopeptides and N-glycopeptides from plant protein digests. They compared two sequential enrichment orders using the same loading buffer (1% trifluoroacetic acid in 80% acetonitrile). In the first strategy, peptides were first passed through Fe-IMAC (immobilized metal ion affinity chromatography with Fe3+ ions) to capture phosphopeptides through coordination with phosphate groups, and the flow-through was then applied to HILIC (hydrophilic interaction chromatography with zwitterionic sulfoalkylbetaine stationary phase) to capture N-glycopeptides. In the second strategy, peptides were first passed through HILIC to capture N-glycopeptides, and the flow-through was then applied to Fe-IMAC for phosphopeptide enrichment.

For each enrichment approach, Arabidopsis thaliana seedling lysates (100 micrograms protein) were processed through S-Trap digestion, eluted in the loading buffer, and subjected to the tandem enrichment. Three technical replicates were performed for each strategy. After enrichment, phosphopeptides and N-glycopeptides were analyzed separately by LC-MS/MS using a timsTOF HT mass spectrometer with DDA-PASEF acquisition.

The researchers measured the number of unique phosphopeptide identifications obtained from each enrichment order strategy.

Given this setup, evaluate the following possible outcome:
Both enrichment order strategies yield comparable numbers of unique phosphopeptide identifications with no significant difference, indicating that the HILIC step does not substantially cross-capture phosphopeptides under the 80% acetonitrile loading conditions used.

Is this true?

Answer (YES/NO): NO